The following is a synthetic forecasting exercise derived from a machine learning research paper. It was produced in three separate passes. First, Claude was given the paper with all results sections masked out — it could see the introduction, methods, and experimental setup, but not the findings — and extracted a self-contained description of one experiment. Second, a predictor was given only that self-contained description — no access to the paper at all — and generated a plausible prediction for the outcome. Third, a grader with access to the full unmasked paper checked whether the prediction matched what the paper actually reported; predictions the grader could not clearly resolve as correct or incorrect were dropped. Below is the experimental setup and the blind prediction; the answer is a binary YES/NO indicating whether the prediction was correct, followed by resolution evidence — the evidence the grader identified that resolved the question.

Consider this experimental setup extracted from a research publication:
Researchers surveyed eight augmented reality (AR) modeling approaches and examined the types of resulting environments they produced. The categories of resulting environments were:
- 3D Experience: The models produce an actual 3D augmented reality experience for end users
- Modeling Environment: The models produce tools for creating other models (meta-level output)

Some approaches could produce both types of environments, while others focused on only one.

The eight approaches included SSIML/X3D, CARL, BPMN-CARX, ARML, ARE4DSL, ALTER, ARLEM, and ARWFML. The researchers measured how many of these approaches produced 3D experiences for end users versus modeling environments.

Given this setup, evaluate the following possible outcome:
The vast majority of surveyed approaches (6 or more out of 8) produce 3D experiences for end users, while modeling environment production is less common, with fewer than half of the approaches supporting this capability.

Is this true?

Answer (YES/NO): YES